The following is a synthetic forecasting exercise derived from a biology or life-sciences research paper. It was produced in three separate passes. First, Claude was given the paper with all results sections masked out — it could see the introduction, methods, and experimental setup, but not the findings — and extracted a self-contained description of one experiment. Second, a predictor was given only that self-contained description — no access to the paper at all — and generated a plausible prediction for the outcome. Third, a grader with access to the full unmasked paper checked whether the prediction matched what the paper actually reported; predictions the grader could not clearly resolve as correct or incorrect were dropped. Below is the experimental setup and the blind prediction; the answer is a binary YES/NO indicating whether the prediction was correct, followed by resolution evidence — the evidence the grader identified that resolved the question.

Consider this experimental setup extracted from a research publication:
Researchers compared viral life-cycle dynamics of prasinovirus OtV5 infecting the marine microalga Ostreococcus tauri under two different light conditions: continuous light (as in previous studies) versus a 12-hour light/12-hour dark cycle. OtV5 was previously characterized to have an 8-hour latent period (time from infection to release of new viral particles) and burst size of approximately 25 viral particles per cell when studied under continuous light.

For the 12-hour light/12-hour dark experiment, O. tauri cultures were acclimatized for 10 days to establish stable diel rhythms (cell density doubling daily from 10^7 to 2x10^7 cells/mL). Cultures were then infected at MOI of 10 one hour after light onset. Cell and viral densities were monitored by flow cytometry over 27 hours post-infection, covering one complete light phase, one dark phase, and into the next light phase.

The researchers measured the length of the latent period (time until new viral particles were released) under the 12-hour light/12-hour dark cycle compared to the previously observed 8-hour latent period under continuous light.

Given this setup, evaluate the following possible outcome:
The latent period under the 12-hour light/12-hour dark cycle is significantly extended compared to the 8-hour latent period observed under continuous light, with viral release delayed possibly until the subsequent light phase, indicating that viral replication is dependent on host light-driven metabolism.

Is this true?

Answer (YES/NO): NO